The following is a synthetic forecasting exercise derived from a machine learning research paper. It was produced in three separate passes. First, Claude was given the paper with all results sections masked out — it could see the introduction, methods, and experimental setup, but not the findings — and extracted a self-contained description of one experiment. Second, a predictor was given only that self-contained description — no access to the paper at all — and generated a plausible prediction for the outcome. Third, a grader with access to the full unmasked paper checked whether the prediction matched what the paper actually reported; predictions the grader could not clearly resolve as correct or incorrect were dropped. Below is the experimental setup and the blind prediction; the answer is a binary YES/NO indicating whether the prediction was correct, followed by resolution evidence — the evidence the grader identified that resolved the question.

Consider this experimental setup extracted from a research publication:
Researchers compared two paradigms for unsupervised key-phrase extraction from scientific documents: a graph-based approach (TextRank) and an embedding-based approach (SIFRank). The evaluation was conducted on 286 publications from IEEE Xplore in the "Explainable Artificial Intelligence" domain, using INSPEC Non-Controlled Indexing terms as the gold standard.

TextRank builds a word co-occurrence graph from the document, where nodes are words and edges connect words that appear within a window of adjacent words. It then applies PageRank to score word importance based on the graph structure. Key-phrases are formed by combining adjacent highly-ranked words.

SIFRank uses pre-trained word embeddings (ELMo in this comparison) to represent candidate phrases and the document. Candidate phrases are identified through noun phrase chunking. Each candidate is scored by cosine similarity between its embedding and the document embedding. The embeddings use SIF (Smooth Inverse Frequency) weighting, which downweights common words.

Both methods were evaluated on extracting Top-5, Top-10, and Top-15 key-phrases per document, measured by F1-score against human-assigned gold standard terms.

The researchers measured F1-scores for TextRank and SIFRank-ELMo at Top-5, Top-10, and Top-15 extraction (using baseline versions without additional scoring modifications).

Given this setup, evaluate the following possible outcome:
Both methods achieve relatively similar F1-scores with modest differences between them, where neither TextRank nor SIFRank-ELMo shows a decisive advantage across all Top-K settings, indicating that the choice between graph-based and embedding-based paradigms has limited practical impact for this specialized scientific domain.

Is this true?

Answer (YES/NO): YES